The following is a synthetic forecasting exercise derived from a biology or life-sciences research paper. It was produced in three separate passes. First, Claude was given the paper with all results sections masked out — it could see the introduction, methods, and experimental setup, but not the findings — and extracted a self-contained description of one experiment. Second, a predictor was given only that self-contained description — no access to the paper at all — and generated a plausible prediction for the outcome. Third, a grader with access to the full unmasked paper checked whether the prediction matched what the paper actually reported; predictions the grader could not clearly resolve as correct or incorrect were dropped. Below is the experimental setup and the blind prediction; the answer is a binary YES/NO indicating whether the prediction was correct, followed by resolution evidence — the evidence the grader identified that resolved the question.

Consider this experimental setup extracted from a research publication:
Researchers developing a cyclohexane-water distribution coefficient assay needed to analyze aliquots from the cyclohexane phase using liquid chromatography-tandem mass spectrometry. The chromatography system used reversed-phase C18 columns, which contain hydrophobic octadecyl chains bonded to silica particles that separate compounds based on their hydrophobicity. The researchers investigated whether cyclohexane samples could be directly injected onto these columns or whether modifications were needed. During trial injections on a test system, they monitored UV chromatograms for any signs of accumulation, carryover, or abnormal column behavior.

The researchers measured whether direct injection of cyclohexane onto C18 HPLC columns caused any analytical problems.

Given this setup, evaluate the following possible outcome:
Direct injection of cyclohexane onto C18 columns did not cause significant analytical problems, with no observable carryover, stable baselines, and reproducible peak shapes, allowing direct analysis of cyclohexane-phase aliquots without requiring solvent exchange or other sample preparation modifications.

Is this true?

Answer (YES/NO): NO